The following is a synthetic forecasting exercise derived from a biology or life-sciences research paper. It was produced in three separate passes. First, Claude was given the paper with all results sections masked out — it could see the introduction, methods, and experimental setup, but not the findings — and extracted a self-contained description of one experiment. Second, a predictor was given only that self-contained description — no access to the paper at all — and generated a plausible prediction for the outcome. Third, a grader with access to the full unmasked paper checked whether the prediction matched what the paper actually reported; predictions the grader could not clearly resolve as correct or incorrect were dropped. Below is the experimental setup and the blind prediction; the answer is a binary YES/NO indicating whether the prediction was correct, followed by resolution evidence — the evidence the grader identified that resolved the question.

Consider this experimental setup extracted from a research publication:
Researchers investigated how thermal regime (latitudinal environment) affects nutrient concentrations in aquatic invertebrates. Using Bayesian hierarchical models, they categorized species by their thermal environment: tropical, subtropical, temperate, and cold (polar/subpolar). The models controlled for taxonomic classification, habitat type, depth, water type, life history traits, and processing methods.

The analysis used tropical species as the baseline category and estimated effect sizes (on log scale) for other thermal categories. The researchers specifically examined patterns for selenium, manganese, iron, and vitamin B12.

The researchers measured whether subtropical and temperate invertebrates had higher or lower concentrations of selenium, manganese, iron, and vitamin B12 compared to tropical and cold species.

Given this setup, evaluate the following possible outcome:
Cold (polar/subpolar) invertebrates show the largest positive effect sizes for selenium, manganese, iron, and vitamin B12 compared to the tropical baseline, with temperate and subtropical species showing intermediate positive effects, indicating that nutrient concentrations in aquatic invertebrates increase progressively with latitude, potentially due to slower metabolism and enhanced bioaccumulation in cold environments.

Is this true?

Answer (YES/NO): NO